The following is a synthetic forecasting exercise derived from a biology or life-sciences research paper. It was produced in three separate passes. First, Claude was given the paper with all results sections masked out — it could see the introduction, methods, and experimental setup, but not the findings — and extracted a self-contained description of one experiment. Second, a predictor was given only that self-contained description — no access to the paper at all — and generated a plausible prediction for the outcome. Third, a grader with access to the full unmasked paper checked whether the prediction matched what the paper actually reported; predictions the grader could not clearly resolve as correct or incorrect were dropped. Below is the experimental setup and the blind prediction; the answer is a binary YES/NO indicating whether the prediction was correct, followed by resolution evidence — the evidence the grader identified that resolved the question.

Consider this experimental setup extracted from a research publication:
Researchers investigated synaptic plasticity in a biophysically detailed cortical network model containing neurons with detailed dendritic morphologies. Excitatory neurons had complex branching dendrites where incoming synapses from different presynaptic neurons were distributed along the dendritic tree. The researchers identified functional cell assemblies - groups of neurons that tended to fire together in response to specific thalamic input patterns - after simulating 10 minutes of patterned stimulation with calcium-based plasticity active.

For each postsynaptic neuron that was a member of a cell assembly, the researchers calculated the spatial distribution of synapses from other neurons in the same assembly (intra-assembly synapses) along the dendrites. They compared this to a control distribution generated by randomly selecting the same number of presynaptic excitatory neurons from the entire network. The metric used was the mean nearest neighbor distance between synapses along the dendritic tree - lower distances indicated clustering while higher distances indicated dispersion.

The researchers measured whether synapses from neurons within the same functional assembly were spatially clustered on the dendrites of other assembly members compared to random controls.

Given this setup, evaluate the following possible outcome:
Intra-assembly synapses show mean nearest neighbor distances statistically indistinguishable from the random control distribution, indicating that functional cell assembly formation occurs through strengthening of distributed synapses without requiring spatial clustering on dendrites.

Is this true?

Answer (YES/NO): NO